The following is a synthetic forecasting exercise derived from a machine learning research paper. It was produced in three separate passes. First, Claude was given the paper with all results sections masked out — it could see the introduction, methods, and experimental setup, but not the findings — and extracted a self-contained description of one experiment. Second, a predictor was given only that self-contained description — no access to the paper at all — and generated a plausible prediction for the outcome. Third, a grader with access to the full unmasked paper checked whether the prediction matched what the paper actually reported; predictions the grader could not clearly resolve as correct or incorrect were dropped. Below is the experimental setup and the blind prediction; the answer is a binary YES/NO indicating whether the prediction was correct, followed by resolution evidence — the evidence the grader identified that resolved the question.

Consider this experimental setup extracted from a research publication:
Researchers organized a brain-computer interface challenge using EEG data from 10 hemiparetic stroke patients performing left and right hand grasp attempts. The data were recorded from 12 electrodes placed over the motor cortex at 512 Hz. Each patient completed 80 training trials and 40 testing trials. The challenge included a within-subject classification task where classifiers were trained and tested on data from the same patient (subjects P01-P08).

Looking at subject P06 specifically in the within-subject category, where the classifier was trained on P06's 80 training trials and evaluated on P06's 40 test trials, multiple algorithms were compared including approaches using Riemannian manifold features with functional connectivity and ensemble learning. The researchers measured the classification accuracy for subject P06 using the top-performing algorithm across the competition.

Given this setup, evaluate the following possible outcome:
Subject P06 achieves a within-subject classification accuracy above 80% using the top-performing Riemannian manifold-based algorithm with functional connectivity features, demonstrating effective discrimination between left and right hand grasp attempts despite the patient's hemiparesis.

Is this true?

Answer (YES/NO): NO